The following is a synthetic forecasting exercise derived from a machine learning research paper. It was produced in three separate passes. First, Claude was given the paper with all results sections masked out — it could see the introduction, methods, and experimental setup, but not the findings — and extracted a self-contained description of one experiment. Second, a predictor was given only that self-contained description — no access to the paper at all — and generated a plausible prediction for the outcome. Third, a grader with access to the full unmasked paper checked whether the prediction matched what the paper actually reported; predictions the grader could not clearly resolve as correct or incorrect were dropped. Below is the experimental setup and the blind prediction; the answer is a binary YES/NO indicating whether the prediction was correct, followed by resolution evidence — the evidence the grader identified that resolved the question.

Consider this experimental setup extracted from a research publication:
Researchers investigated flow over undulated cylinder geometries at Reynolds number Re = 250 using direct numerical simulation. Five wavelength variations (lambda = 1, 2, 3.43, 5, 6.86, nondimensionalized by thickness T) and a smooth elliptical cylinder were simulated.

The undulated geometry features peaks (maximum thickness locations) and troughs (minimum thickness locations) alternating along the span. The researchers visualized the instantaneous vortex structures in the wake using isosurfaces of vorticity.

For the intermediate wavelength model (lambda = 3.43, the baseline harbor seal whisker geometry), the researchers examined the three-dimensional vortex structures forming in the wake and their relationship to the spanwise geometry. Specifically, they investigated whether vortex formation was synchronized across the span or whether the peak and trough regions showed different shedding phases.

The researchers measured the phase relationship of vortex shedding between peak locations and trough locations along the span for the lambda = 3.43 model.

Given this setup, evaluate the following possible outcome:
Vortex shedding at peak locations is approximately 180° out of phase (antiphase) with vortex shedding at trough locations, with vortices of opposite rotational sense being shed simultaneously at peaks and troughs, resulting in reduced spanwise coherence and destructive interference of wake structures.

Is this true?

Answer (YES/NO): NO